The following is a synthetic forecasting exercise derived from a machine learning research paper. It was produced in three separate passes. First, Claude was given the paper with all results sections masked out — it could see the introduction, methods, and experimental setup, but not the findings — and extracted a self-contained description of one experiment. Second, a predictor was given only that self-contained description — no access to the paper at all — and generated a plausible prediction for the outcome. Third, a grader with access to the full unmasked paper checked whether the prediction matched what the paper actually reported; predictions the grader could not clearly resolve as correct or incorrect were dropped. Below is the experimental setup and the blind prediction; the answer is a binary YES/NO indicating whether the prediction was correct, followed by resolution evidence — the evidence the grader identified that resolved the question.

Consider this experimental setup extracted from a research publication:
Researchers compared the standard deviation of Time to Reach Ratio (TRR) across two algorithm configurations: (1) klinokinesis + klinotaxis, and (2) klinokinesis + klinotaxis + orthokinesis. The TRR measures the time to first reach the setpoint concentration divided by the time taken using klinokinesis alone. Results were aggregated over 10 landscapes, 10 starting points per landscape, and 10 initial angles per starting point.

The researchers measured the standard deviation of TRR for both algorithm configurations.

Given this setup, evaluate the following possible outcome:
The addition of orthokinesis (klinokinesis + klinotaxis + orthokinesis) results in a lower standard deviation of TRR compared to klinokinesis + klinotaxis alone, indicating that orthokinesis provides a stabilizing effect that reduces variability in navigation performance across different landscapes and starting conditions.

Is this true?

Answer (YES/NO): NO